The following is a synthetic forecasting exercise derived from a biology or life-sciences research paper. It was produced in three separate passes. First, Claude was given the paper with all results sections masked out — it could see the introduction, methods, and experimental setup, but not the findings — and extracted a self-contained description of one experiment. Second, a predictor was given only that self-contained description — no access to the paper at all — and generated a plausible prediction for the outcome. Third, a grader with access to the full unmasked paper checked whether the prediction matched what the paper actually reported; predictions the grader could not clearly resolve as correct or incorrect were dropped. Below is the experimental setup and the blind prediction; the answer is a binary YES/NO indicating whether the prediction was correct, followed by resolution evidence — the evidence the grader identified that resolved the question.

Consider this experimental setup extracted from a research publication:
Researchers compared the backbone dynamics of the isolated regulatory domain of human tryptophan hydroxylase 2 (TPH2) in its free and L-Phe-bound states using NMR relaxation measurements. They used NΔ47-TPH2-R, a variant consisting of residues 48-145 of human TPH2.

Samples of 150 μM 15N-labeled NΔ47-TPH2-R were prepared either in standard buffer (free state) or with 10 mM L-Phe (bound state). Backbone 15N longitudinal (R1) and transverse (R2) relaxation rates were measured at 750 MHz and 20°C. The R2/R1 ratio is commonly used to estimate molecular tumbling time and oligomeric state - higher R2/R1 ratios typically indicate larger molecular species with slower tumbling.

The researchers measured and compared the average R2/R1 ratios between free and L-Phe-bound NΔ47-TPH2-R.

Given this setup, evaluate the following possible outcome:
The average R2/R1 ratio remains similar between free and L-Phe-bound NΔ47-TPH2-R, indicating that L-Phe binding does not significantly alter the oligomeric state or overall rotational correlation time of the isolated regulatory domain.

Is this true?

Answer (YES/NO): YES